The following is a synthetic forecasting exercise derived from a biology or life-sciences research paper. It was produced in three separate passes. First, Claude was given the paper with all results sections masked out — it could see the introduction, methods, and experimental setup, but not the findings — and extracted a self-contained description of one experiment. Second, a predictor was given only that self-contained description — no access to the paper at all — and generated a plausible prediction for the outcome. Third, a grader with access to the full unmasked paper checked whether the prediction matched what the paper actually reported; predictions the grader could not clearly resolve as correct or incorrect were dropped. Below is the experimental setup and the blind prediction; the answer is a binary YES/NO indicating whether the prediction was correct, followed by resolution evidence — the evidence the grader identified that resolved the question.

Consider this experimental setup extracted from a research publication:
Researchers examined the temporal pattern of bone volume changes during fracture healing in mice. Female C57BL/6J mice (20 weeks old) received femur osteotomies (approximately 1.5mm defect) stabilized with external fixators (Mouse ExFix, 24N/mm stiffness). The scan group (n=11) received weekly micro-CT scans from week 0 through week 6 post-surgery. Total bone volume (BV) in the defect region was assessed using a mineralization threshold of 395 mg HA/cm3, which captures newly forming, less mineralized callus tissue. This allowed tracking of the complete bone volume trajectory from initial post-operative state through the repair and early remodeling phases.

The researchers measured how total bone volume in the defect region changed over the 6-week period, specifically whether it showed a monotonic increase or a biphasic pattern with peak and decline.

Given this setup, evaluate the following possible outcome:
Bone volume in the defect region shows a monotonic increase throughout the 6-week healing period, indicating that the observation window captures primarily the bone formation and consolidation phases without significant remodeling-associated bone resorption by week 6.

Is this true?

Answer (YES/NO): NO